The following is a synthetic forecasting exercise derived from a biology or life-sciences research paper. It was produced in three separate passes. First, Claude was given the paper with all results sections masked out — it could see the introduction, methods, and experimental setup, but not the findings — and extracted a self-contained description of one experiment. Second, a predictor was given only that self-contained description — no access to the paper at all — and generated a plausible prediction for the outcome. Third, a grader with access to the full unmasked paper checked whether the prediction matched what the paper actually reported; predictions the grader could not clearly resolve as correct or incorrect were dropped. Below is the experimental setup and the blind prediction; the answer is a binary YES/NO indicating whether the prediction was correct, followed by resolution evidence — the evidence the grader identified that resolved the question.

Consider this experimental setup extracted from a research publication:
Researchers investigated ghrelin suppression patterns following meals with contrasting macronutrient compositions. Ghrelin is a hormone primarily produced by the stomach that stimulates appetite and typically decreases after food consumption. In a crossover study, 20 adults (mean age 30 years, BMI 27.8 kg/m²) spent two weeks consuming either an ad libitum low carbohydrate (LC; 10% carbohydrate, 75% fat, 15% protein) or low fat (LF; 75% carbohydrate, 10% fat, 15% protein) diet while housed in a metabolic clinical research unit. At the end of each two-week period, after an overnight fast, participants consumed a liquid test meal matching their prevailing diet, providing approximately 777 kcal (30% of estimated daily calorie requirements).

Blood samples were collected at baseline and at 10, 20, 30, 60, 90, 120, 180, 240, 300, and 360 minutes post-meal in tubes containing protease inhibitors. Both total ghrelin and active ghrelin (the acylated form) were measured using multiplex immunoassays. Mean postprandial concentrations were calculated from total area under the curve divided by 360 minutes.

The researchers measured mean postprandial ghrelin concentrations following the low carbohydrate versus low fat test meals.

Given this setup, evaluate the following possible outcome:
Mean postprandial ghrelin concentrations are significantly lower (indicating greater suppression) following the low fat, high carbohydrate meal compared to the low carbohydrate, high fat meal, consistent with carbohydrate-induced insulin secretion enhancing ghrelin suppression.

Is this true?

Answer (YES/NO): NO